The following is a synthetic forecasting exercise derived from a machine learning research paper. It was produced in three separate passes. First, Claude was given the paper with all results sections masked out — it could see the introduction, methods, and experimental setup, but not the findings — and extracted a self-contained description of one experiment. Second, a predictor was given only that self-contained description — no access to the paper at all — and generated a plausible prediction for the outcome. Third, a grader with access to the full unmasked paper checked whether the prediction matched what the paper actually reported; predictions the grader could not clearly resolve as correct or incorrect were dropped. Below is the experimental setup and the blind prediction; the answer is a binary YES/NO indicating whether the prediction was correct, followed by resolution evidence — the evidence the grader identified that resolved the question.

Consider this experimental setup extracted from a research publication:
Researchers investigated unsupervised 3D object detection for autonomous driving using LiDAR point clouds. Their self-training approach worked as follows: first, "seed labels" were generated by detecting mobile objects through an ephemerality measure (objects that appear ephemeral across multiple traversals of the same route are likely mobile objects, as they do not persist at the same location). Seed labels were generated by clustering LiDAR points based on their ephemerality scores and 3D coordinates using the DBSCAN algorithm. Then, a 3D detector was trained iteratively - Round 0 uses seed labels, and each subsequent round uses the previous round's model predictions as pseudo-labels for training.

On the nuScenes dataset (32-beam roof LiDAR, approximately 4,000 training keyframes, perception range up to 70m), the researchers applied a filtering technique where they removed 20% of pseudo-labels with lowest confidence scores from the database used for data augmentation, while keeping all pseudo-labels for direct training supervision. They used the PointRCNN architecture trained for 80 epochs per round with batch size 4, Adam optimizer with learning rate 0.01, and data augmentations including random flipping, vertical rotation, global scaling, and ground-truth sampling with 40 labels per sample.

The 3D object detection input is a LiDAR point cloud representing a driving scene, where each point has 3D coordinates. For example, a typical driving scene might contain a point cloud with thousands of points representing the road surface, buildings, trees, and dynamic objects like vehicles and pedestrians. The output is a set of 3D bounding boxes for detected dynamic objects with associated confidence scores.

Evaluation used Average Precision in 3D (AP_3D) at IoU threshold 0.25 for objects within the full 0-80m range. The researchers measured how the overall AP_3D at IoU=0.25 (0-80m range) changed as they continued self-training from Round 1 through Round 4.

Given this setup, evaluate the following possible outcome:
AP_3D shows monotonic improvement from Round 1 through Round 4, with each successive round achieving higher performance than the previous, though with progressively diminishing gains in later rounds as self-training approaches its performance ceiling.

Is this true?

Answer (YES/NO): NO